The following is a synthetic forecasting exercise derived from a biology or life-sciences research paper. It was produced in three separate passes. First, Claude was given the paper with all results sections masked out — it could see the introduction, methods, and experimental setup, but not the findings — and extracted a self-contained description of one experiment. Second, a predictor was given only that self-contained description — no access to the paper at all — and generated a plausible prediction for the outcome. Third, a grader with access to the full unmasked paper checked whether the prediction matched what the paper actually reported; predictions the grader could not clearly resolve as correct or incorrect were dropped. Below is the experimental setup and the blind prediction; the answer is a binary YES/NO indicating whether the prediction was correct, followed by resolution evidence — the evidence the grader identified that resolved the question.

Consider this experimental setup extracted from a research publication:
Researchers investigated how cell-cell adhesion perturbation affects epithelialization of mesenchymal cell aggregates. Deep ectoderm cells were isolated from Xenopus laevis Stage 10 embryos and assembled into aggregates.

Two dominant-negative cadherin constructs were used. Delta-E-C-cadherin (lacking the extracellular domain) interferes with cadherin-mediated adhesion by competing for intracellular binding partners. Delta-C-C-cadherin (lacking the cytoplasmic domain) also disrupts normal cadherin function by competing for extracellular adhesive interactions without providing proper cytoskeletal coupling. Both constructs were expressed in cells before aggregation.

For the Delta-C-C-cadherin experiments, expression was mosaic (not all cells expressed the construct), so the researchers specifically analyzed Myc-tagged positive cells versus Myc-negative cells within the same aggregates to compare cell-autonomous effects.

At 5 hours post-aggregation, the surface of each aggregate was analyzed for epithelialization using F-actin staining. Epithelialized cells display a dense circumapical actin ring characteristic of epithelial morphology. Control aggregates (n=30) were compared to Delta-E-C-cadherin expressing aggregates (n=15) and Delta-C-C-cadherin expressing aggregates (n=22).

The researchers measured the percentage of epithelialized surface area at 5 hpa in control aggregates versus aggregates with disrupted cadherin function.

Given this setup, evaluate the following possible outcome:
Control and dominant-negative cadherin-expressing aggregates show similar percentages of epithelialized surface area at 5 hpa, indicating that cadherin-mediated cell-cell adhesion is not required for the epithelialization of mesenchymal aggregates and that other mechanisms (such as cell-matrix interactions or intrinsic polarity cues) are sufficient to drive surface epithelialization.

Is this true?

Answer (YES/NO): NO